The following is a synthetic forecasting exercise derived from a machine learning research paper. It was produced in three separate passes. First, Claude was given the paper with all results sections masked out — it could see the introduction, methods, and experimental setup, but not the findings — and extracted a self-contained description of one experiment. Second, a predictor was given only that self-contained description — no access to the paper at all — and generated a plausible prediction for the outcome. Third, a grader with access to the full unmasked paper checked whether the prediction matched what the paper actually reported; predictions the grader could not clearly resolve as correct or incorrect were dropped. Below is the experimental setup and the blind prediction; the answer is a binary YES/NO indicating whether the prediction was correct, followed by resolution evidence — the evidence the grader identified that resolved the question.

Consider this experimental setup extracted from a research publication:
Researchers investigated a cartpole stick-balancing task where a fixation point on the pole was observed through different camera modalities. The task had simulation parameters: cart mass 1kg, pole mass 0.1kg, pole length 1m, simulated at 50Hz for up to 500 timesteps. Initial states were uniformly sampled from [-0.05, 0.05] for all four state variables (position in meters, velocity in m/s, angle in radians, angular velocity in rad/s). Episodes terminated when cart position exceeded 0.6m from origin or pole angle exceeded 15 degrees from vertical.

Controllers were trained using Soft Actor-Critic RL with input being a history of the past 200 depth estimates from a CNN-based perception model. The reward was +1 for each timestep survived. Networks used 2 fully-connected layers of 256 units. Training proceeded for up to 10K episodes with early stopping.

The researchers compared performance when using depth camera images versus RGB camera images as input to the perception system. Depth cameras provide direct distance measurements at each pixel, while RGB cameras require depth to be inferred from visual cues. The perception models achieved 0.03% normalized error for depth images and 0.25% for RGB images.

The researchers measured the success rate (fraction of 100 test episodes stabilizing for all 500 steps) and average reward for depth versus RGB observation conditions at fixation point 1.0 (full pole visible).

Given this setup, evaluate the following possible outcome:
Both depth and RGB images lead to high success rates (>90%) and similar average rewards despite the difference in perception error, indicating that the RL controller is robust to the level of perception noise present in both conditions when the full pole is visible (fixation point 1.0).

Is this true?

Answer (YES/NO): NO